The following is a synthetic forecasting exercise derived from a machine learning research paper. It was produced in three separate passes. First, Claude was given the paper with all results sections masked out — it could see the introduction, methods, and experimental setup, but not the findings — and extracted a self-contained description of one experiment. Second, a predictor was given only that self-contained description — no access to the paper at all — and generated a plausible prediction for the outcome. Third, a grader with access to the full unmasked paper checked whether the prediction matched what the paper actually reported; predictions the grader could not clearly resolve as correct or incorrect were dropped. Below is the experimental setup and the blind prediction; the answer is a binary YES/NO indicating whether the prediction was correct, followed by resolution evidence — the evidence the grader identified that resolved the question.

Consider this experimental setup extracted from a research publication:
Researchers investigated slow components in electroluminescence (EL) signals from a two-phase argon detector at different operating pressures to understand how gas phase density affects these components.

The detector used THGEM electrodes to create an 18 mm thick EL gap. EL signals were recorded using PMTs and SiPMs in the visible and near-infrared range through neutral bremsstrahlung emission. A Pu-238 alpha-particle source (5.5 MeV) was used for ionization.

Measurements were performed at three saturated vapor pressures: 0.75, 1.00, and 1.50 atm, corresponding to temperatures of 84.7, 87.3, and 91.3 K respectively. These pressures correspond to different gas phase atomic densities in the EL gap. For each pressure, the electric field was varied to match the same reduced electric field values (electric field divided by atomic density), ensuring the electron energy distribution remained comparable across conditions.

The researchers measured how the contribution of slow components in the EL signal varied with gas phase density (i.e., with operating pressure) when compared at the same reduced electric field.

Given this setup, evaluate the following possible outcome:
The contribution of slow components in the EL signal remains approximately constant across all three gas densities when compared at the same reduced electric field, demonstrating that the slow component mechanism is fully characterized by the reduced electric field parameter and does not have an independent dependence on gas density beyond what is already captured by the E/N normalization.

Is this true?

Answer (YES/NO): NO